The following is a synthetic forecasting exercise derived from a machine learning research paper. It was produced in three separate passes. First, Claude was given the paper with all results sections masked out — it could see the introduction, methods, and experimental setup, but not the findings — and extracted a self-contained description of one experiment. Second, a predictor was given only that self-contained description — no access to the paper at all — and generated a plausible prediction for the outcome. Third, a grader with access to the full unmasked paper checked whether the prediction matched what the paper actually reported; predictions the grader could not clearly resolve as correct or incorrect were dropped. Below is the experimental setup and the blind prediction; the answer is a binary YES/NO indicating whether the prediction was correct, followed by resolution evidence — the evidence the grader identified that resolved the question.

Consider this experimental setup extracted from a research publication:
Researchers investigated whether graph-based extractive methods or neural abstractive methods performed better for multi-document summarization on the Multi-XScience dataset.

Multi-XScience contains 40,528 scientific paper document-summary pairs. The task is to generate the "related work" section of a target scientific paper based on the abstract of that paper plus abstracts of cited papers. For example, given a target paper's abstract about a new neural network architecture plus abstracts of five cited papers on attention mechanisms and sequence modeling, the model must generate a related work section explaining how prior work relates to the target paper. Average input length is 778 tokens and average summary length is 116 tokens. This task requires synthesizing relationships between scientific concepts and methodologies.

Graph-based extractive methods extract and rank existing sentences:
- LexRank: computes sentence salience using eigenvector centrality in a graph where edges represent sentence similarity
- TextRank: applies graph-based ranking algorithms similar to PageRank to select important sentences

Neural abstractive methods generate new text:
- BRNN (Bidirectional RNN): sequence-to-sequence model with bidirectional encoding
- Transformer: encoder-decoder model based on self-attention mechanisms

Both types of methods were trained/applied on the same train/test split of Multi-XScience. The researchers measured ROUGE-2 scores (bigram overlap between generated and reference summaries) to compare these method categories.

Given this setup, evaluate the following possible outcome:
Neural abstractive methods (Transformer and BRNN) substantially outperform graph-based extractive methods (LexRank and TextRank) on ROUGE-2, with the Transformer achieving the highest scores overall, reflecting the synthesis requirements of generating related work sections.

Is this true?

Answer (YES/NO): NO